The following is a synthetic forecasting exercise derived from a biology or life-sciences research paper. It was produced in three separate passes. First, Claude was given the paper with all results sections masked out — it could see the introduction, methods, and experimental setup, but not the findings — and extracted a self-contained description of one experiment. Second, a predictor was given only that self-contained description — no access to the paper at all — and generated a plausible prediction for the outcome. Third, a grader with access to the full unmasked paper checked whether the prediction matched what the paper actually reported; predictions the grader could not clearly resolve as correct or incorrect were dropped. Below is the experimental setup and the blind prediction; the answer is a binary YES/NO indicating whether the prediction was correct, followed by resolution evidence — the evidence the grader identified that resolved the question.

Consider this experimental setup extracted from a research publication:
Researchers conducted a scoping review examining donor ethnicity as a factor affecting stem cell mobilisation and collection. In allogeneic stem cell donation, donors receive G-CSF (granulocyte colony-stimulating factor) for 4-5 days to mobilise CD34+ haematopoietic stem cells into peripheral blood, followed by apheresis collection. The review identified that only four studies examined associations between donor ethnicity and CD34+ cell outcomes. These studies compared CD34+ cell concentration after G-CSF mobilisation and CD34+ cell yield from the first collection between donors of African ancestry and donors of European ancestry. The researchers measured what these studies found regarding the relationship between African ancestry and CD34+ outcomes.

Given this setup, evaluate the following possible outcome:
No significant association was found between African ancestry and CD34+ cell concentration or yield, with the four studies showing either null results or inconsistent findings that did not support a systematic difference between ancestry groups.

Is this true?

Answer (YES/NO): NO